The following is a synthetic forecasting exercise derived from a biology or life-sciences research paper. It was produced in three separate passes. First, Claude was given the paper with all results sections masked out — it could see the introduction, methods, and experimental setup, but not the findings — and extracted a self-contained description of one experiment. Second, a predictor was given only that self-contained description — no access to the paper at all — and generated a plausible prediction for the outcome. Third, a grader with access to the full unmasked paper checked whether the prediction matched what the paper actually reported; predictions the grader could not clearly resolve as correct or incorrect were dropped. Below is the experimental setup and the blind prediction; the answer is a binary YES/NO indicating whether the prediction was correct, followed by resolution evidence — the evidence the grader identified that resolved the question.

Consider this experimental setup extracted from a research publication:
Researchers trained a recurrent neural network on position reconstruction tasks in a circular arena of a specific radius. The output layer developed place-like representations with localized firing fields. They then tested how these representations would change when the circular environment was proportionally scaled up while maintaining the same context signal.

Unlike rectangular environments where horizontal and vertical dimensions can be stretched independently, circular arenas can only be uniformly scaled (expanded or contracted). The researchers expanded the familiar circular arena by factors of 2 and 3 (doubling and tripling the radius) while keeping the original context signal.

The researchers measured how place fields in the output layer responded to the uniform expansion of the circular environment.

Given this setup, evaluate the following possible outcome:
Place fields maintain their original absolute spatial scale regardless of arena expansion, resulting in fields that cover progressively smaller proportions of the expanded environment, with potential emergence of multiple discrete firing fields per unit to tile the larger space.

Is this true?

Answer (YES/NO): NO